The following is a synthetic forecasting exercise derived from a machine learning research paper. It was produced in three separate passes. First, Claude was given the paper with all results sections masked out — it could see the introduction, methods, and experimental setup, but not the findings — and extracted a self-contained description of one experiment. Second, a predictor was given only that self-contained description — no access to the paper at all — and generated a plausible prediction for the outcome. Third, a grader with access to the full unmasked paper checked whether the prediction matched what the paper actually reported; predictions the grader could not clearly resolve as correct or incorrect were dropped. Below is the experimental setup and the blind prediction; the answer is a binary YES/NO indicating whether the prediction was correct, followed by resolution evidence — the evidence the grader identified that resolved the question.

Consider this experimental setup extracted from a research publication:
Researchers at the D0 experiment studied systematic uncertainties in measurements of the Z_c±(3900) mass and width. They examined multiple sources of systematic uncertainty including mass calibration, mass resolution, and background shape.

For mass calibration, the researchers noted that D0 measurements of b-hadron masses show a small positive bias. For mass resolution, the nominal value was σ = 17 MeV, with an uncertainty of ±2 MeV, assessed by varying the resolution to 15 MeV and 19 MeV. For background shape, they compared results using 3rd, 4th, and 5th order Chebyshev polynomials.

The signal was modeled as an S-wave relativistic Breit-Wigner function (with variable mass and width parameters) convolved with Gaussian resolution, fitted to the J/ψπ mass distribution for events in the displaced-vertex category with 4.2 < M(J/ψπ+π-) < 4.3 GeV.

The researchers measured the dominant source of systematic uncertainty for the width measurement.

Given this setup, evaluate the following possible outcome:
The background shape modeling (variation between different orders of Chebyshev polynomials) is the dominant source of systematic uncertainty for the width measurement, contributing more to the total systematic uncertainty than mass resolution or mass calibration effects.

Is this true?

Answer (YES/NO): YES